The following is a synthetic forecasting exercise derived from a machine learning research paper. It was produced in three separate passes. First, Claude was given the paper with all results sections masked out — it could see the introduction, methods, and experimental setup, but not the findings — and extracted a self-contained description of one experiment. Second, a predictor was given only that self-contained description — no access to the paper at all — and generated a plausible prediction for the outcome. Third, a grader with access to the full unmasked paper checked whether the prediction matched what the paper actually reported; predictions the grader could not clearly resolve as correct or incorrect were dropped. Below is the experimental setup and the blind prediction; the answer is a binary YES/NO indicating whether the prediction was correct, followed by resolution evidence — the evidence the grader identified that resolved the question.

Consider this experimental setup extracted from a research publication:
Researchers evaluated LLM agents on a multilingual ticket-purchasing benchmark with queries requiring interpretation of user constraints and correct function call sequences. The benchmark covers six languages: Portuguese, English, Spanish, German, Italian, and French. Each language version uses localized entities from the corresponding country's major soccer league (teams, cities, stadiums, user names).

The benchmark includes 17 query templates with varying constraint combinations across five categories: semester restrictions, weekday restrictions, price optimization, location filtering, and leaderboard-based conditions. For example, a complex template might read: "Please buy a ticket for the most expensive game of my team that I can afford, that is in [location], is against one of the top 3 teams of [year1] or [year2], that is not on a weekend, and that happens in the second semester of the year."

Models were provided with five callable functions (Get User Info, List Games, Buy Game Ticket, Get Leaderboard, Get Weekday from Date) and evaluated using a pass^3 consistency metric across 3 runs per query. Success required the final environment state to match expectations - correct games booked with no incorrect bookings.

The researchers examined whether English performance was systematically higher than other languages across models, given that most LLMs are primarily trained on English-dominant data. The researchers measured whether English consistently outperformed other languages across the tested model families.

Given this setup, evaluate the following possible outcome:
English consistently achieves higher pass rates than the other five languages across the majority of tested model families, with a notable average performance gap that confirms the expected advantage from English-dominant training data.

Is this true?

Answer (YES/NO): NO